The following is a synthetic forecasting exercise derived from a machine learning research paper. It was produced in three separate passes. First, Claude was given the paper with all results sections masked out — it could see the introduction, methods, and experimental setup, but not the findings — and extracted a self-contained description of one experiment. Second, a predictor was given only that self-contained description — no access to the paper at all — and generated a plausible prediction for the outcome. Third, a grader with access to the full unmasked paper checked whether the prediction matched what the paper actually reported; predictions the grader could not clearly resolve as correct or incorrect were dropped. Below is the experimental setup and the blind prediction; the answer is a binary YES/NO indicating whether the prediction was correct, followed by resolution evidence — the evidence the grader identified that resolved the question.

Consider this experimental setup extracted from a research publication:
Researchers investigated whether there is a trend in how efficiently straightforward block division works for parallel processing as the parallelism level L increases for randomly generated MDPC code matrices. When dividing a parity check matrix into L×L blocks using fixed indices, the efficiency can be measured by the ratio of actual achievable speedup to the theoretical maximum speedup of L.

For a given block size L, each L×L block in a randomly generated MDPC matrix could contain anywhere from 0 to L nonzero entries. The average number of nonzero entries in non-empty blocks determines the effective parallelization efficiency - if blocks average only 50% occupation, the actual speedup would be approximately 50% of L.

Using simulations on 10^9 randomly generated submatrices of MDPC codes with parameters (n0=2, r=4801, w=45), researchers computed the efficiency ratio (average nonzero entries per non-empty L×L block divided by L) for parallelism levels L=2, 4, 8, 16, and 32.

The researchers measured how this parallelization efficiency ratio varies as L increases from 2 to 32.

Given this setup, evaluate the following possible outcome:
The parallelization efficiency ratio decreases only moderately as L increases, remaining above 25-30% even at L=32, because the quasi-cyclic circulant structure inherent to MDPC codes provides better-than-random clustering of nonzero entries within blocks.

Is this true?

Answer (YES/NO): YES